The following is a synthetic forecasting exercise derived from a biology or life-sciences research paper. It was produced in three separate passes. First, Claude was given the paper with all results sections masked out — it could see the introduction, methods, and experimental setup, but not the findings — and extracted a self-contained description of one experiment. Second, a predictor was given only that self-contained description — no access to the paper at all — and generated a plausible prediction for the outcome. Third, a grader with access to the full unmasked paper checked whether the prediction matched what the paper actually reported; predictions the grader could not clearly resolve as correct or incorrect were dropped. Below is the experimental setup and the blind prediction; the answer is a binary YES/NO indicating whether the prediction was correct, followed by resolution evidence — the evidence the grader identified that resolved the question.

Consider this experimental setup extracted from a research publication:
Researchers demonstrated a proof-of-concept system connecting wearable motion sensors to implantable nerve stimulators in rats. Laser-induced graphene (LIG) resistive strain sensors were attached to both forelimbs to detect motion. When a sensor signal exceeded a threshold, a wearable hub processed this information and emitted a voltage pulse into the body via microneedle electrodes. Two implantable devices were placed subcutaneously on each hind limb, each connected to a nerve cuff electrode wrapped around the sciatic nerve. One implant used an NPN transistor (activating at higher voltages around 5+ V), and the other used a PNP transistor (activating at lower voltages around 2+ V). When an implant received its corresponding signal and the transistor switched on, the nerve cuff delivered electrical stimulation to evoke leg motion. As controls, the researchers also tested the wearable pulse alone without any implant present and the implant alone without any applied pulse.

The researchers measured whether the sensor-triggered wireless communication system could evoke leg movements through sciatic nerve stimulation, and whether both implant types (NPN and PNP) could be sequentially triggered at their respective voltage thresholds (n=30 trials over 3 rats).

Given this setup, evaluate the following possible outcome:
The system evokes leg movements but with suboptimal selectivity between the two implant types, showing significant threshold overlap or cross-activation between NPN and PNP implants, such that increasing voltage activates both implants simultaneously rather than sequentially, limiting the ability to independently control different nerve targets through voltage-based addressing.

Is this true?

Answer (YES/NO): NO